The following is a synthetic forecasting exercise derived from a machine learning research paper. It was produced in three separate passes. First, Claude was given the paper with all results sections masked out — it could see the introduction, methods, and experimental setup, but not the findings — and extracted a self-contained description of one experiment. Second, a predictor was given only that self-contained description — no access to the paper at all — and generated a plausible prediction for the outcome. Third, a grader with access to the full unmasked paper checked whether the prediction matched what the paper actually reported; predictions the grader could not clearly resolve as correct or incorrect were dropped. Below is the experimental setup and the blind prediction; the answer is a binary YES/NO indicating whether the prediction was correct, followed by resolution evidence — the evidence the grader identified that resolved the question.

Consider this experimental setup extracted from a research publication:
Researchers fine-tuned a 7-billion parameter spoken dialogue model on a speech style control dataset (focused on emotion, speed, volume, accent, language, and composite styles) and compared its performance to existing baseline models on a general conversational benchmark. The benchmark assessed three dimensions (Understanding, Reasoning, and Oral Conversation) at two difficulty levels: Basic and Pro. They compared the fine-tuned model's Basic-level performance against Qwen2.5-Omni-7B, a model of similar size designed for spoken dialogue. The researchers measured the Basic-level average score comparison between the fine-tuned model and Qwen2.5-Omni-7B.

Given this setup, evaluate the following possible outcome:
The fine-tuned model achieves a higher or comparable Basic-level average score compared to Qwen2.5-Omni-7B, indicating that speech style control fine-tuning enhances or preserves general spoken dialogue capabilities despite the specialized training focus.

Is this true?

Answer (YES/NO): YES